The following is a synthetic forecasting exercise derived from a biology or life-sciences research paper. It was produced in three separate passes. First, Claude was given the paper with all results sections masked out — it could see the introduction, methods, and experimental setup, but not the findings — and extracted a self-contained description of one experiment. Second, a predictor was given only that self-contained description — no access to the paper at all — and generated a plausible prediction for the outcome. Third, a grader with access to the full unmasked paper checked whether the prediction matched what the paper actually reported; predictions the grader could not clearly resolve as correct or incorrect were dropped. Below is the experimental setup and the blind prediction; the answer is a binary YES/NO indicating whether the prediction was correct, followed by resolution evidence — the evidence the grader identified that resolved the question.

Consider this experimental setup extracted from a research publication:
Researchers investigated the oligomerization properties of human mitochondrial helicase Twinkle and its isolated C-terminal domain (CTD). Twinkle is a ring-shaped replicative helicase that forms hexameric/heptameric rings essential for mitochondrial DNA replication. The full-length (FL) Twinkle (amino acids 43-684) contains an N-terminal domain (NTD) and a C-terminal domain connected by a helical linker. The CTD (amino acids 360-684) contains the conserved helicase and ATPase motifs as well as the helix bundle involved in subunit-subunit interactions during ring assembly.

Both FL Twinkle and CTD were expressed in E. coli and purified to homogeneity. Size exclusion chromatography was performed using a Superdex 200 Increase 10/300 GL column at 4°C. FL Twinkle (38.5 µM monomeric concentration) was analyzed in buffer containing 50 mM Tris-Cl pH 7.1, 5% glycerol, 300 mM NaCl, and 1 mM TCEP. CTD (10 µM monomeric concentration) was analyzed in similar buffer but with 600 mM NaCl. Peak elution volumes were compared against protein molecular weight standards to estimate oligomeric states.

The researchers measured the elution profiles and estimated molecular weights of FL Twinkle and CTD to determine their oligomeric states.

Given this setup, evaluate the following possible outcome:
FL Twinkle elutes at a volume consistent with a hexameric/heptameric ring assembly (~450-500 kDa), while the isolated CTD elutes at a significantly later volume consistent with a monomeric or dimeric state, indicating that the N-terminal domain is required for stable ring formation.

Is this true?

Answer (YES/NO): NO